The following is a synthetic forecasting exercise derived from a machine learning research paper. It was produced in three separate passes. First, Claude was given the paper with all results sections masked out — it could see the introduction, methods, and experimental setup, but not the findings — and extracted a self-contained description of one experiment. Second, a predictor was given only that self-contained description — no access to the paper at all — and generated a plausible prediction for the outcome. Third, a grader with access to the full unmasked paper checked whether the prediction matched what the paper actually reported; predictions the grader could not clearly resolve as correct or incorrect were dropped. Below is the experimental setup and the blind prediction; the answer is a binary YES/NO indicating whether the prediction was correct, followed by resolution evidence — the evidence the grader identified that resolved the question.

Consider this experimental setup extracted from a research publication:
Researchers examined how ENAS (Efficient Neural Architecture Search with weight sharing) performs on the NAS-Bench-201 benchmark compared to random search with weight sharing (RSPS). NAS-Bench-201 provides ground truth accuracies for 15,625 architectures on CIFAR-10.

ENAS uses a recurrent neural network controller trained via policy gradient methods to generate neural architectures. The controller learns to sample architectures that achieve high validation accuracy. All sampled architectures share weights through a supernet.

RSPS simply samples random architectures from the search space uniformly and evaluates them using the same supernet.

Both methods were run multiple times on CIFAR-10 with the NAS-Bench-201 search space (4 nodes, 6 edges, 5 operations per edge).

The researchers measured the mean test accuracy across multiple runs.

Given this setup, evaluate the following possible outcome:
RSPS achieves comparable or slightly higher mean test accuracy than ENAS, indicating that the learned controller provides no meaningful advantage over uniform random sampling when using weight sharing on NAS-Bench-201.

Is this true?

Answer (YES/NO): NO